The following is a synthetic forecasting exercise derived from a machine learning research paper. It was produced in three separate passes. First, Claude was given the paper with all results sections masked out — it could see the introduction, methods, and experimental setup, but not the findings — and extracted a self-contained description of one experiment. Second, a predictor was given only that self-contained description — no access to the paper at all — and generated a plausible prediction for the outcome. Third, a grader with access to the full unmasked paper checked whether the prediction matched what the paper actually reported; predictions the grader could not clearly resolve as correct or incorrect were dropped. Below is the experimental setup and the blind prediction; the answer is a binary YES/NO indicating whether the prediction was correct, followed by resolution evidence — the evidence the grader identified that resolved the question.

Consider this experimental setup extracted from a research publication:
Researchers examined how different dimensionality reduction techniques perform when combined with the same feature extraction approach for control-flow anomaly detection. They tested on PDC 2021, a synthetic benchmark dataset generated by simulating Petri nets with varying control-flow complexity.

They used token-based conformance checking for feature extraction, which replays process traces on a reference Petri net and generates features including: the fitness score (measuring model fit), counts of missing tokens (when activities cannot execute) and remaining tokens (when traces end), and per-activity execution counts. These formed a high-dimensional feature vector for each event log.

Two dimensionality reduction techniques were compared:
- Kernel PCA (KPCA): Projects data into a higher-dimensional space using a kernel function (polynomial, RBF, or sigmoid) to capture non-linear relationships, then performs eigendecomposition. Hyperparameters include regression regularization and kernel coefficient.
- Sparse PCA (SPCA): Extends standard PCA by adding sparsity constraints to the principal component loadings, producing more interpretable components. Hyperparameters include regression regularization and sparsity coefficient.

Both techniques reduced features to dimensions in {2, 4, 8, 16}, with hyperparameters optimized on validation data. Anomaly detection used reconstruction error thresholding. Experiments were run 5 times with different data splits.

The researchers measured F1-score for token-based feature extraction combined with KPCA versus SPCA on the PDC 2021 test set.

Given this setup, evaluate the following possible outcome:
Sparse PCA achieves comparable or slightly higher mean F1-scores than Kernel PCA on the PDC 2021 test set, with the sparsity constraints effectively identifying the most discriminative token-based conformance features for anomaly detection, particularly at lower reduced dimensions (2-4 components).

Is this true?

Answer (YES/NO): NO